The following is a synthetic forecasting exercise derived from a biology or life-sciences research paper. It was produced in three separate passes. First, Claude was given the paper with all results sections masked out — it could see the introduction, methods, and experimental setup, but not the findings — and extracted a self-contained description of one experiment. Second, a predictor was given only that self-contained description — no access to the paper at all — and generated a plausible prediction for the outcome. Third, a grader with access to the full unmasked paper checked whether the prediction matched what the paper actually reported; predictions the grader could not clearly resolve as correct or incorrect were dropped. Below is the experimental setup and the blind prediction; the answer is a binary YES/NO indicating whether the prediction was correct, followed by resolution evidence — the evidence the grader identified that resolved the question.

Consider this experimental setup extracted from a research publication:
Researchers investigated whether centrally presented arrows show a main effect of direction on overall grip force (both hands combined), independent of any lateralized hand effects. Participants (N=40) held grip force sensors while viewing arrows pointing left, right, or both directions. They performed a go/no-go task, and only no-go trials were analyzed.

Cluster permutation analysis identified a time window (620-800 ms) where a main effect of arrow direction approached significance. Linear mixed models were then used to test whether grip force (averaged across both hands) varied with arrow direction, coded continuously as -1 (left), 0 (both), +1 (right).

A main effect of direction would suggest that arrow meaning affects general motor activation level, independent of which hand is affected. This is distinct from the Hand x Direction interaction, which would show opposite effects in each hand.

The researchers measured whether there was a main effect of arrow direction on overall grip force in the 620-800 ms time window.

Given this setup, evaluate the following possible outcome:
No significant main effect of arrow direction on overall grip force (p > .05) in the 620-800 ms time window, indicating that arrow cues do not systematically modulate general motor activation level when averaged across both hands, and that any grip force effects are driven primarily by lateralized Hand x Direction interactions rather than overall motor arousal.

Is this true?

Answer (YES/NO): YES